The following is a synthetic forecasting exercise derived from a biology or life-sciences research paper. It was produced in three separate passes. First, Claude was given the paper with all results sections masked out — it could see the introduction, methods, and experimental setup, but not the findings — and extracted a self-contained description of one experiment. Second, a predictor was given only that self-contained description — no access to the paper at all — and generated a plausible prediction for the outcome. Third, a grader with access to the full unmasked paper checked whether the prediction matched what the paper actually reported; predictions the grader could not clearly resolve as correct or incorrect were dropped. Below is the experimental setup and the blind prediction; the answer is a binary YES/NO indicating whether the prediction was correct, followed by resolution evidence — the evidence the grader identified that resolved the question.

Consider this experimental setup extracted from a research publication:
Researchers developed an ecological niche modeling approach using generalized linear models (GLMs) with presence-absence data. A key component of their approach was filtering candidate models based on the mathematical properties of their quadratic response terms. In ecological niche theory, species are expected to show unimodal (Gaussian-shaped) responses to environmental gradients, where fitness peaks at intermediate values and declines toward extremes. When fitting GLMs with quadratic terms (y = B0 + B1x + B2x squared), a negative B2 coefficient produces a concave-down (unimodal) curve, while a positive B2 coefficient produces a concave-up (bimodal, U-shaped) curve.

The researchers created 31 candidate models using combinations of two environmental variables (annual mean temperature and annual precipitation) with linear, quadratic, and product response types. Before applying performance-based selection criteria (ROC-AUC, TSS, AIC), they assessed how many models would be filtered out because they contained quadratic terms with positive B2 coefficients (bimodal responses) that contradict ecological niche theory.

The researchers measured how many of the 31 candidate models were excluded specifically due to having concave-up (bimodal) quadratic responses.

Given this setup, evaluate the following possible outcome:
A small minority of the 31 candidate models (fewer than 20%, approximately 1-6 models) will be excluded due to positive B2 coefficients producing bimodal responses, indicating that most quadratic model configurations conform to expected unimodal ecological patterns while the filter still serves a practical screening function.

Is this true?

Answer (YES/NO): NO